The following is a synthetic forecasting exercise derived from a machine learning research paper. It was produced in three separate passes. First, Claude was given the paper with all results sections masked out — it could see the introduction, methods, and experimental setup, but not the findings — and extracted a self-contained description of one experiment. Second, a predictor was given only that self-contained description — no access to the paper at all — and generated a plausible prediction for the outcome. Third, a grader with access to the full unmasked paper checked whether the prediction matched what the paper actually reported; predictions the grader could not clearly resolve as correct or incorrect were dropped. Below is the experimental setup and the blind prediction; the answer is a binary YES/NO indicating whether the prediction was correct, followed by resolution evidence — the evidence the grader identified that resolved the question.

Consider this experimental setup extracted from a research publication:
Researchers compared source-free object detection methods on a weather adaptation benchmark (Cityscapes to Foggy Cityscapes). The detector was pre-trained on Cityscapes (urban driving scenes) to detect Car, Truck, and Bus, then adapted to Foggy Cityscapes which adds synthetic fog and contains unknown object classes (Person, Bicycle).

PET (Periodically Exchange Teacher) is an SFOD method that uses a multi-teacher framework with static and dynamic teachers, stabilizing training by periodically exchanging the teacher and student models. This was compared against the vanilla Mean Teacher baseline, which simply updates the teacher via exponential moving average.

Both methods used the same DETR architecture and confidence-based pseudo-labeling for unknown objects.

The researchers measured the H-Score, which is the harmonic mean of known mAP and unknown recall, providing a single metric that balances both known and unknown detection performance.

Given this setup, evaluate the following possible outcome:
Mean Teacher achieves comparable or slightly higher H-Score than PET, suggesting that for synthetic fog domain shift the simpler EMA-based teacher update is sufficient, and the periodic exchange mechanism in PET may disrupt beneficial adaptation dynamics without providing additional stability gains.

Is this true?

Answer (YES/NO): NO